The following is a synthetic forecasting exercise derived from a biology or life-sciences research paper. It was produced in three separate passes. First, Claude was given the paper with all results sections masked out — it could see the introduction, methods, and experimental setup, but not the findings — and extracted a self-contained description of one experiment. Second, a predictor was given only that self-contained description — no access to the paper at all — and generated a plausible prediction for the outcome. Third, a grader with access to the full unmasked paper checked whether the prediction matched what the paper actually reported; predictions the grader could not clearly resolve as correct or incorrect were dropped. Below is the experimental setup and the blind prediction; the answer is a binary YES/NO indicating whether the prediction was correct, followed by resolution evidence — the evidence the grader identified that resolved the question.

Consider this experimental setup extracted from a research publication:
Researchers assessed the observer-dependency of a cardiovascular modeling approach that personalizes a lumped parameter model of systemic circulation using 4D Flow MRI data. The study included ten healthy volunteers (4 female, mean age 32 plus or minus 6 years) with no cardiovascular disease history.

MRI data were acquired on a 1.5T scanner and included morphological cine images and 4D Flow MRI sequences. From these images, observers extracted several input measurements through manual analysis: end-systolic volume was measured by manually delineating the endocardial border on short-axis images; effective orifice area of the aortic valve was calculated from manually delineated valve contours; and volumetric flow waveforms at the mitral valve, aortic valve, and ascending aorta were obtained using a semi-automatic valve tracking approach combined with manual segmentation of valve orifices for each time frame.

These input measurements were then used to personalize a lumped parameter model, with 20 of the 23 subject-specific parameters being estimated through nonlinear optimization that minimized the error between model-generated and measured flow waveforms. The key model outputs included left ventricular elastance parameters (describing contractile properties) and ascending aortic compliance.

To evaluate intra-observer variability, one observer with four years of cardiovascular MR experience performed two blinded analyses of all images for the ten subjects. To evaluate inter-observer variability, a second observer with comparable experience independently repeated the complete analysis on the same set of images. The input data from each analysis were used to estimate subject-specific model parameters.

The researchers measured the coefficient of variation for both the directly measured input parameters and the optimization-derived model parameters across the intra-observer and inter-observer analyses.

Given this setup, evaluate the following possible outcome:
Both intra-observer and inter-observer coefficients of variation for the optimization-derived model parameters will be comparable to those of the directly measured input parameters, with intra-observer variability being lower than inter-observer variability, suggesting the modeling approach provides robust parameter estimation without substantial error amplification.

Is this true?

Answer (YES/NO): NO